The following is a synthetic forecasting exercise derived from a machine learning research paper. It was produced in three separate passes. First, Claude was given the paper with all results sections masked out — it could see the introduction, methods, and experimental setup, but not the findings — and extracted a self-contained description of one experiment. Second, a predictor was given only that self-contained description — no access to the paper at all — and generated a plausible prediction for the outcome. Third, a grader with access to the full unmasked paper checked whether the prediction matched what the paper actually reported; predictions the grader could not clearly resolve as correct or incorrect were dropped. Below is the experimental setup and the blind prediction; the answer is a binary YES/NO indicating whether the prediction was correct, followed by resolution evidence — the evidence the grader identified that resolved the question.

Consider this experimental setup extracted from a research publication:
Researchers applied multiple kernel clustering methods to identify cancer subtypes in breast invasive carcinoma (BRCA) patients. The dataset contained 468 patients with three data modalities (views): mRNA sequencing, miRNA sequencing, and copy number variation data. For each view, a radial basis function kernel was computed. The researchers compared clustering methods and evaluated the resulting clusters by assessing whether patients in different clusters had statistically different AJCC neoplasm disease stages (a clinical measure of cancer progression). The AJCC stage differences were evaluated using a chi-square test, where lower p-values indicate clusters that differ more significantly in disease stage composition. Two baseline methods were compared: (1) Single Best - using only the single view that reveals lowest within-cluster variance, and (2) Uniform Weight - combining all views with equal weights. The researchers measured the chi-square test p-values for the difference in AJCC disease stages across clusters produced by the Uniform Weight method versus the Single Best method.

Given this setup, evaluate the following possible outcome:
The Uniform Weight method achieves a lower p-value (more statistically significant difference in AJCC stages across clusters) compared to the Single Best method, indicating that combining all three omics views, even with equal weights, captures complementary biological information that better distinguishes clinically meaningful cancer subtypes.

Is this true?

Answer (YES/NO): YES